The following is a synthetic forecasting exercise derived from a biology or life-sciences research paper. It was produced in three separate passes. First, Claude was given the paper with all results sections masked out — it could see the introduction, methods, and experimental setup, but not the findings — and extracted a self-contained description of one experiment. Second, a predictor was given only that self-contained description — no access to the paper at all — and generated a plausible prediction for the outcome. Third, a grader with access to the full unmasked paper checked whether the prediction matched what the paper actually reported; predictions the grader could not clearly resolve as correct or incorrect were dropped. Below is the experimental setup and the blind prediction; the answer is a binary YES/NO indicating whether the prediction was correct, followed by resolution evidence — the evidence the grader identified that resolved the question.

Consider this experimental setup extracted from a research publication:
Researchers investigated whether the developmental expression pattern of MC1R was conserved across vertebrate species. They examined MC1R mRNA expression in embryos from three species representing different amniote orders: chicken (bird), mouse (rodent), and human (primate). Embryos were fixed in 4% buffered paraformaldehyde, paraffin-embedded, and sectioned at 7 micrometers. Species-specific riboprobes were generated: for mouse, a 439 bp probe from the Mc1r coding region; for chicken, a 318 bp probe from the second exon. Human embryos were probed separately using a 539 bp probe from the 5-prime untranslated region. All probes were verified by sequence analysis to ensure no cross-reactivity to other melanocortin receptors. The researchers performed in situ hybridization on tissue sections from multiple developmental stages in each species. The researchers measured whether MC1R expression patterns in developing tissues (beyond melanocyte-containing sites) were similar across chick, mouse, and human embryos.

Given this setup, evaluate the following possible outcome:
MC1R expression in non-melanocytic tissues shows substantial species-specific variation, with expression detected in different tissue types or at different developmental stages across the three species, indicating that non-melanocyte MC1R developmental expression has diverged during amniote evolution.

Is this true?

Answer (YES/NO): NO